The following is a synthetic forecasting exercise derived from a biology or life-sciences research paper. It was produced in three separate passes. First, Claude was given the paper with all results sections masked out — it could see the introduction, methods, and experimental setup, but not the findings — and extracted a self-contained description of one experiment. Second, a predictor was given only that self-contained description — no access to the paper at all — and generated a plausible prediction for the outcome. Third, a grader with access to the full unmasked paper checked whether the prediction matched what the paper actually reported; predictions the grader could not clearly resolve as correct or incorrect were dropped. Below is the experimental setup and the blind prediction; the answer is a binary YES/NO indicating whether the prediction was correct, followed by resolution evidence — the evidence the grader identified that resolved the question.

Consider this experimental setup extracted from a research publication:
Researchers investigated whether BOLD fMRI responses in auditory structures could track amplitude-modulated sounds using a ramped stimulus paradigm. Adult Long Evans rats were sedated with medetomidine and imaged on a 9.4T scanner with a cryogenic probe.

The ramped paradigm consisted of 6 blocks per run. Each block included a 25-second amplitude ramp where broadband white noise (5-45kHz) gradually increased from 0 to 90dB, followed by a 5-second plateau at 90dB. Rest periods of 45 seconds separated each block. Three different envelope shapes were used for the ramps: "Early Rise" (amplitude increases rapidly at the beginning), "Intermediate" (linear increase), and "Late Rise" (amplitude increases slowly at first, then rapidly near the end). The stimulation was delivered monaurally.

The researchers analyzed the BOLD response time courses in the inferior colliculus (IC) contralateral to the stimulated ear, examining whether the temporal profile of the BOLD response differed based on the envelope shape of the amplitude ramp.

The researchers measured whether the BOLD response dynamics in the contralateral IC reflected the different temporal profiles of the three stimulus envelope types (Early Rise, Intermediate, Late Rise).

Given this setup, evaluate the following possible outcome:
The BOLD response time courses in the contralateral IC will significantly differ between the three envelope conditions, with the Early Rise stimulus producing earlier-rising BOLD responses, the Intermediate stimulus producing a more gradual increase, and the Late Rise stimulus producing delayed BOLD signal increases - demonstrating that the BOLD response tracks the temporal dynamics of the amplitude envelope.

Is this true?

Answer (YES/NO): YES